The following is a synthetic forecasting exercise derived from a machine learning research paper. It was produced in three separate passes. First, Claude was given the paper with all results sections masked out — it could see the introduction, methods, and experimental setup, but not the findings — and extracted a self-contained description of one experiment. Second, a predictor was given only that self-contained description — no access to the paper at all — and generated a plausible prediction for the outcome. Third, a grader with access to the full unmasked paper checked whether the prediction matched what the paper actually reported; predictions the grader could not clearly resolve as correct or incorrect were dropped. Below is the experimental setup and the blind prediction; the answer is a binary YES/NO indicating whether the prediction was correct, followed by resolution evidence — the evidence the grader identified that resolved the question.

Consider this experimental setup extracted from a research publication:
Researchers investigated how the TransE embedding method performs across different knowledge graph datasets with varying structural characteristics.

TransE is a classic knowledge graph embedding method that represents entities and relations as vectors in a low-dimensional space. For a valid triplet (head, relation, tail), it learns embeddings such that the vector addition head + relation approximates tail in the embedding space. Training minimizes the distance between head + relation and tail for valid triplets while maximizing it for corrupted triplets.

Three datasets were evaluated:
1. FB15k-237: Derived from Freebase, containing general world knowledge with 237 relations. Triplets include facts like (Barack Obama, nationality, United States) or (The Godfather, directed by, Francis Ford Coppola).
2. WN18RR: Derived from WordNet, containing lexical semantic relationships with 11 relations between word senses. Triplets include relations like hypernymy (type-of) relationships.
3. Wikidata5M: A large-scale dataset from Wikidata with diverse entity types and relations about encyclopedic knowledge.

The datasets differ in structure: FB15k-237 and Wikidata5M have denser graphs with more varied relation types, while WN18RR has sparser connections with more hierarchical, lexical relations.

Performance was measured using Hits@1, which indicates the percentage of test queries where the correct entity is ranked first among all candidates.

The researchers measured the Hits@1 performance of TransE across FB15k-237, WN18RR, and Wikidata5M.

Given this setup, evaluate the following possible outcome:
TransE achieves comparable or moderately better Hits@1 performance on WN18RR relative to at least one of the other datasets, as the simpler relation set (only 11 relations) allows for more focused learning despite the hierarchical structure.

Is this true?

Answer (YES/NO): NO